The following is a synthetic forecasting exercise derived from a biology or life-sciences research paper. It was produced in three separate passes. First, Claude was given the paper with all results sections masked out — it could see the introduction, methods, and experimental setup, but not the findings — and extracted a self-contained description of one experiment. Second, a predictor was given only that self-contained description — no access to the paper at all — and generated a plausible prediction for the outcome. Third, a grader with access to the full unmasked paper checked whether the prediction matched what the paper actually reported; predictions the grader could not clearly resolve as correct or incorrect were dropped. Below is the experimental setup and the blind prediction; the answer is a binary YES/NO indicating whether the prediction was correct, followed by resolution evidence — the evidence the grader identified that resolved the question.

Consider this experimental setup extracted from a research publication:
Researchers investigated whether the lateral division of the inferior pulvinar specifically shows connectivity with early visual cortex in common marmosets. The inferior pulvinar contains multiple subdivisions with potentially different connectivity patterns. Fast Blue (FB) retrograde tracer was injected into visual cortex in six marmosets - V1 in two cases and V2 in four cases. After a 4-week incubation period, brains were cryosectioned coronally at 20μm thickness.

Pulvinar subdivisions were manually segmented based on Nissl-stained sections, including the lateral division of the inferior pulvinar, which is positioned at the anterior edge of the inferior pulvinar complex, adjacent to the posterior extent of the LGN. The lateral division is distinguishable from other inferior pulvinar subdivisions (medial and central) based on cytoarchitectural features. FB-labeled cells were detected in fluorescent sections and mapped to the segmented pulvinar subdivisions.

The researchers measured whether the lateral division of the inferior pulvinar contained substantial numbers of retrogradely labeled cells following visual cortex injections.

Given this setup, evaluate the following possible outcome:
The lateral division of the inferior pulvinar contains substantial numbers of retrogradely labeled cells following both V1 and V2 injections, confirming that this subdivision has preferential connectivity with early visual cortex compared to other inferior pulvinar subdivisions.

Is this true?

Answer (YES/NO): NO